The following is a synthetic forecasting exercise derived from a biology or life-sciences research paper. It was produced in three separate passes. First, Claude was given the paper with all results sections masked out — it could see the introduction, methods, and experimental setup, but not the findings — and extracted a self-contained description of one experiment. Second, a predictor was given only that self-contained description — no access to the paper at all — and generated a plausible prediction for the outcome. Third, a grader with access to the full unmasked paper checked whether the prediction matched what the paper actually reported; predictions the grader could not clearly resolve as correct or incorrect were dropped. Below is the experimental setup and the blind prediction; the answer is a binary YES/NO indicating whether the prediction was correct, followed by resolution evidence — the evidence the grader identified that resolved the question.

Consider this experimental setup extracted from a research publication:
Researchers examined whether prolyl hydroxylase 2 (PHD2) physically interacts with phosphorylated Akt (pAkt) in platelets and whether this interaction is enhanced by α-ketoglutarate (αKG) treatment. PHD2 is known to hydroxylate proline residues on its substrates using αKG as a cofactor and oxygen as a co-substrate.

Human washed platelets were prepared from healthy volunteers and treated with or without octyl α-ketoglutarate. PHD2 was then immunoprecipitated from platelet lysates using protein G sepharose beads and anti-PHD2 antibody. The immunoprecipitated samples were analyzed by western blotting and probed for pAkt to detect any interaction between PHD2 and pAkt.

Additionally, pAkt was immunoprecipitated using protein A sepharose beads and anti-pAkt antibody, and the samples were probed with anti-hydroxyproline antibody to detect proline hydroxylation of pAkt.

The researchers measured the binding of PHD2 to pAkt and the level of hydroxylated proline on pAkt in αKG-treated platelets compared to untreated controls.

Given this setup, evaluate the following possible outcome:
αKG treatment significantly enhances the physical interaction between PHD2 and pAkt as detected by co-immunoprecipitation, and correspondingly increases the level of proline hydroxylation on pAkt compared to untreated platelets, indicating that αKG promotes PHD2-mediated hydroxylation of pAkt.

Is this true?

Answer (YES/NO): YES